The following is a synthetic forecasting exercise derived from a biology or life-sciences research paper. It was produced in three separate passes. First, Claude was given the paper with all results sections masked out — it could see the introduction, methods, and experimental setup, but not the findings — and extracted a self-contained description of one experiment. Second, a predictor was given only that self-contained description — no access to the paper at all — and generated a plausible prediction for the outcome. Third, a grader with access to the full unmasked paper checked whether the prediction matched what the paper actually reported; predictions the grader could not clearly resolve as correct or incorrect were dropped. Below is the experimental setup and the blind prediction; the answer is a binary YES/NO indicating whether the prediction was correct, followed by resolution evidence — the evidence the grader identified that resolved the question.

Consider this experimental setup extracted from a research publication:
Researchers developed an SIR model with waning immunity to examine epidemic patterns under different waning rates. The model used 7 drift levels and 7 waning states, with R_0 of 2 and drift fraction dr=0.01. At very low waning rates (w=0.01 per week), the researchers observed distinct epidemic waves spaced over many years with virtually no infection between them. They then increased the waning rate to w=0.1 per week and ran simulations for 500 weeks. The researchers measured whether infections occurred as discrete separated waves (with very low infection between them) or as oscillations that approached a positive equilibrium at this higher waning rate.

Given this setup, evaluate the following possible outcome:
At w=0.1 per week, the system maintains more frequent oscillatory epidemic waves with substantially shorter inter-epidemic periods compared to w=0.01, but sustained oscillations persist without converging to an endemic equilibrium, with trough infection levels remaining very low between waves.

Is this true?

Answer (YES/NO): NO